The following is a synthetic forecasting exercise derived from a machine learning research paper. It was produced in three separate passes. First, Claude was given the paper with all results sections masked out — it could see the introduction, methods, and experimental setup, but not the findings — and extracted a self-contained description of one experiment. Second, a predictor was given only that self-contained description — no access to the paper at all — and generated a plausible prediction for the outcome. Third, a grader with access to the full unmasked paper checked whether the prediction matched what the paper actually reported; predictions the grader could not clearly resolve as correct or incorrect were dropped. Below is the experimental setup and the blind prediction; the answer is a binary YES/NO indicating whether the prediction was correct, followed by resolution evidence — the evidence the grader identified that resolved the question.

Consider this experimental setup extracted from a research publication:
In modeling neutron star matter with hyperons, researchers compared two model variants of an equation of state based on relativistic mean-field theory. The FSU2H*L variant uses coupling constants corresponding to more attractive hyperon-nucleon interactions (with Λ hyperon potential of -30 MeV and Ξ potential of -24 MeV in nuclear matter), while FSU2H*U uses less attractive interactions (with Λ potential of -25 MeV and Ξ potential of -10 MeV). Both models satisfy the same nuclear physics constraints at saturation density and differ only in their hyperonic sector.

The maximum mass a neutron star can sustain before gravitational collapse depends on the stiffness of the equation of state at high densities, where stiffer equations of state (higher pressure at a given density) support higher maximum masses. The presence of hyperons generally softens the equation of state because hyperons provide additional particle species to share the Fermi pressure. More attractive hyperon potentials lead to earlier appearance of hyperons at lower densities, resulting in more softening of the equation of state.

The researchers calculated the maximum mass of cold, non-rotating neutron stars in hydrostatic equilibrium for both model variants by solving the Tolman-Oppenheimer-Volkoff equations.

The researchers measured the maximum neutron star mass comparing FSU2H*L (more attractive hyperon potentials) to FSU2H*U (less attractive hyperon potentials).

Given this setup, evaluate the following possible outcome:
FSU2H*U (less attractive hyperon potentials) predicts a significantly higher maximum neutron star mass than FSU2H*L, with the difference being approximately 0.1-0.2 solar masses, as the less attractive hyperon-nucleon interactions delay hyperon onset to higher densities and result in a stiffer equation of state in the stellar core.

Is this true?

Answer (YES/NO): YES